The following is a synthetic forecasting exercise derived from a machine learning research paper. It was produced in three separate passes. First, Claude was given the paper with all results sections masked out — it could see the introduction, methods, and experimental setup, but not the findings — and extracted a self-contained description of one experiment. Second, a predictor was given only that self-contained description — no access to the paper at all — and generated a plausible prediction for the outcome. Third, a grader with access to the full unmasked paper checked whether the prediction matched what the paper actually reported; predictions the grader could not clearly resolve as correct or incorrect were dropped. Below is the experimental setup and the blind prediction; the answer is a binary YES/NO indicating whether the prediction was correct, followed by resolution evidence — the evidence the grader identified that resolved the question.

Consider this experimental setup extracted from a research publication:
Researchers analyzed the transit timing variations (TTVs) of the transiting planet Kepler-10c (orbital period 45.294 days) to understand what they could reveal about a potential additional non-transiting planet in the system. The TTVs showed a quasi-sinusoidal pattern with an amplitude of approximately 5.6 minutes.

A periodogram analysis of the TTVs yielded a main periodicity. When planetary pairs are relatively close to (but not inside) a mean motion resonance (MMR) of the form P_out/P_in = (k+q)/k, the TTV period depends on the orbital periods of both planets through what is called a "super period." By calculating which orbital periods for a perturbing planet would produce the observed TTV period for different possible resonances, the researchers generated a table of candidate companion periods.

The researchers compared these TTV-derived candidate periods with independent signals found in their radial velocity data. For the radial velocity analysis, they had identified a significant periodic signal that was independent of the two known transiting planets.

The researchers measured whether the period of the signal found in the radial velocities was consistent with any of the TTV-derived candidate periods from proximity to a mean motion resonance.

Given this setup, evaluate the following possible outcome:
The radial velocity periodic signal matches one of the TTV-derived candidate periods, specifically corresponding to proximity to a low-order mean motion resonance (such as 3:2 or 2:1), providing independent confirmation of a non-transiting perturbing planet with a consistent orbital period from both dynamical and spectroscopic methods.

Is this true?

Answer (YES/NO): NO